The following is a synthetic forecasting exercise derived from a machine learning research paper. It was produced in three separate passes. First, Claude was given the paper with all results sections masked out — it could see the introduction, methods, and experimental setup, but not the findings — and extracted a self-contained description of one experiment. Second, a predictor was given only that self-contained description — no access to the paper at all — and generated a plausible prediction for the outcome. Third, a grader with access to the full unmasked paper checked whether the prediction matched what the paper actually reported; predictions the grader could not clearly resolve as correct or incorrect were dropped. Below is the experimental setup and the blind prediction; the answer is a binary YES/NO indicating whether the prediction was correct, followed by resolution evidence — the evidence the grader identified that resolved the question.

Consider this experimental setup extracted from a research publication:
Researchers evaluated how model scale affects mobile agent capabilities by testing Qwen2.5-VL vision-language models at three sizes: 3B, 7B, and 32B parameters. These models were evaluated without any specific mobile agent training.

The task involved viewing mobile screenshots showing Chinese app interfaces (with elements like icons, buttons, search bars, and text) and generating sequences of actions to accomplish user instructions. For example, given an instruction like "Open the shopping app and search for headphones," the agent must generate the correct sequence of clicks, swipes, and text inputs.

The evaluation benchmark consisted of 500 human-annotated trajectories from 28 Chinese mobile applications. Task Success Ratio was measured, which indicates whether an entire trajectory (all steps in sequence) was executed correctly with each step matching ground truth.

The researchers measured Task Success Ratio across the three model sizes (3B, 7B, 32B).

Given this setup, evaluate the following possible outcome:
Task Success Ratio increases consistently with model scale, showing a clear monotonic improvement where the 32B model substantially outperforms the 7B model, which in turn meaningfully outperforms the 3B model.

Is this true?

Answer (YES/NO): YES